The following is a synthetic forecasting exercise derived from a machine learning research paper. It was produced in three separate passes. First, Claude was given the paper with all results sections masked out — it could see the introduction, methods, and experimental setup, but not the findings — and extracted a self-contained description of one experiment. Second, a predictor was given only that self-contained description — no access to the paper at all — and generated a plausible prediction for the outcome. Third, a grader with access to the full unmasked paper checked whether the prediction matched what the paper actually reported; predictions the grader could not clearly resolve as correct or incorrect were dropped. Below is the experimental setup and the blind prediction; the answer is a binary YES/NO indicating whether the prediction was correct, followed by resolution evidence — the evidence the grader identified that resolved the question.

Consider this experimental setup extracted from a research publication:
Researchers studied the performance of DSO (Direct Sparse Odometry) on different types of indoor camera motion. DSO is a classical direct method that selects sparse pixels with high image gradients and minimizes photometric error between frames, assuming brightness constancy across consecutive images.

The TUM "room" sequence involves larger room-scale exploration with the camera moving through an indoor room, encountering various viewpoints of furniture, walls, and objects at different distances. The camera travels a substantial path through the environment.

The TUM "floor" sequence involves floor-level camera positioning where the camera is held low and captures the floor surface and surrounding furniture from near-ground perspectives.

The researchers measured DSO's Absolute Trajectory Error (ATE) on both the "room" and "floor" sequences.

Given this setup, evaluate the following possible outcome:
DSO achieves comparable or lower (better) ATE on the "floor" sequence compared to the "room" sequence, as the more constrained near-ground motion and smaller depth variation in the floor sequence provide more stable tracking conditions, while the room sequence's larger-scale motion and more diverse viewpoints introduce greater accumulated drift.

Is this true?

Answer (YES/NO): YES